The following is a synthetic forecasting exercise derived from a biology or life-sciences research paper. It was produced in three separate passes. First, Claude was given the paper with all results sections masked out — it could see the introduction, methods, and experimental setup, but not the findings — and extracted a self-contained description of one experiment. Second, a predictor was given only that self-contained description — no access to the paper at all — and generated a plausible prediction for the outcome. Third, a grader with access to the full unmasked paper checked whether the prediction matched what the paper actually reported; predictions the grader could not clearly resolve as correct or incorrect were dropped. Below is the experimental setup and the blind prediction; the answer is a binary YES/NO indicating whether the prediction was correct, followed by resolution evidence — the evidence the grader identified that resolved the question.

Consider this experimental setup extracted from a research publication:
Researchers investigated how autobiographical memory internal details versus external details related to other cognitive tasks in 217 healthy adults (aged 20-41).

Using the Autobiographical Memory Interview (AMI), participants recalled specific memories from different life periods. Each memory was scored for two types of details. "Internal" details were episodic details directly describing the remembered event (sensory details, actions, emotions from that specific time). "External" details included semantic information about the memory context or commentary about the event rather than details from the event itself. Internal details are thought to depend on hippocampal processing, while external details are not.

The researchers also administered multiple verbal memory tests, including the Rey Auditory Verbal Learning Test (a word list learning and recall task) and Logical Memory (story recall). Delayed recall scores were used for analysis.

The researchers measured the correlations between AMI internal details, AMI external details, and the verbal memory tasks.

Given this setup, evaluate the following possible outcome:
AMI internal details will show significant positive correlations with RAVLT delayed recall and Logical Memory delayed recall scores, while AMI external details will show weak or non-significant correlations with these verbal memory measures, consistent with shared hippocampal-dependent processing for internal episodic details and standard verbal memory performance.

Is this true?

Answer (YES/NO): NO